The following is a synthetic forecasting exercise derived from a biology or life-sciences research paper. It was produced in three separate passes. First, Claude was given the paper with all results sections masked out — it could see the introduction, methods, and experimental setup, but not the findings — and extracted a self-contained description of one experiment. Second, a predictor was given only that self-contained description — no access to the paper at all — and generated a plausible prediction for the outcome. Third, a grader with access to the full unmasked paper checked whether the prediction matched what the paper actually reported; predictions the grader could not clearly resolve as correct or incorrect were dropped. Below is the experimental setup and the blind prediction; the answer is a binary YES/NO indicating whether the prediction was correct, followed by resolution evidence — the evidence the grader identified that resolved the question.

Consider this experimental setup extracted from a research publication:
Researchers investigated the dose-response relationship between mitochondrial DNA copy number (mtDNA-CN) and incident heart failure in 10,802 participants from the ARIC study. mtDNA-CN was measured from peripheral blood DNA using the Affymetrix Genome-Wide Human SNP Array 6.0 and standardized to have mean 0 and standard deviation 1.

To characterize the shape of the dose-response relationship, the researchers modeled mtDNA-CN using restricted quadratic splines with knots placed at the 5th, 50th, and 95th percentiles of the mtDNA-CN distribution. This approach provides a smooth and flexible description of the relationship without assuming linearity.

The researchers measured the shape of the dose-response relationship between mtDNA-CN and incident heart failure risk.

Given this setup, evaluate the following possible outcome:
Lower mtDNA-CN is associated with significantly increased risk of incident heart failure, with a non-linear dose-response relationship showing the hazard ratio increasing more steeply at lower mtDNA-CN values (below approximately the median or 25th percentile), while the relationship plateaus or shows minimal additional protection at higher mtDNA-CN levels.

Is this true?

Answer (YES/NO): NO